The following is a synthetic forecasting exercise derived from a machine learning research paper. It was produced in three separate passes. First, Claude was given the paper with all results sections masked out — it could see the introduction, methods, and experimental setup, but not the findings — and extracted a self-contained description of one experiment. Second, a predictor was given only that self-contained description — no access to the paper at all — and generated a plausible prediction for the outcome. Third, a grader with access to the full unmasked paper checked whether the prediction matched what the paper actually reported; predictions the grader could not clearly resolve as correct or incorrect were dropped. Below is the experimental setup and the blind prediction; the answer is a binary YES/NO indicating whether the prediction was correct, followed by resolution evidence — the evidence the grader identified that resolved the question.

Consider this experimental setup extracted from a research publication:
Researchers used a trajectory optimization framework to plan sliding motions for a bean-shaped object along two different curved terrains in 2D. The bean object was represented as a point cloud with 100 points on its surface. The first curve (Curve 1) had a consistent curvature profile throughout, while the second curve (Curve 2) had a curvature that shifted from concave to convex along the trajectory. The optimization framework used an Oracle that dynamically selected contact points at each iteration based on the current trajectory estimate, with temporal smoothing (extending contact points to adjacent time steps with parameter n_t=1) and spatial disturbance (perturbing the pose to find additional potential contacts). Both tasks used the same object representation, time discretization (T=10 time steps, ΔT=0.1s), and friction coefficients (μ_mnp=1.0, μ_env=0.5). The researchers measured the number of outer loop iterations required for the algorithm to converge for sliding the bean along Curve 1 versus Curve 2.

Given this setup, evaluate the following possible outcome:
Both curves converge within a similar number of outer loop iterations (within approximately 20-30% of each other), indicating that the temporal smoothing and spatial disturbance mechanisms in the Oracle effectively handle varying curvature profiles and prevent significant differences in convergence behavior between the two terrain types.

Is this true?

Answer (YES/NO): NO